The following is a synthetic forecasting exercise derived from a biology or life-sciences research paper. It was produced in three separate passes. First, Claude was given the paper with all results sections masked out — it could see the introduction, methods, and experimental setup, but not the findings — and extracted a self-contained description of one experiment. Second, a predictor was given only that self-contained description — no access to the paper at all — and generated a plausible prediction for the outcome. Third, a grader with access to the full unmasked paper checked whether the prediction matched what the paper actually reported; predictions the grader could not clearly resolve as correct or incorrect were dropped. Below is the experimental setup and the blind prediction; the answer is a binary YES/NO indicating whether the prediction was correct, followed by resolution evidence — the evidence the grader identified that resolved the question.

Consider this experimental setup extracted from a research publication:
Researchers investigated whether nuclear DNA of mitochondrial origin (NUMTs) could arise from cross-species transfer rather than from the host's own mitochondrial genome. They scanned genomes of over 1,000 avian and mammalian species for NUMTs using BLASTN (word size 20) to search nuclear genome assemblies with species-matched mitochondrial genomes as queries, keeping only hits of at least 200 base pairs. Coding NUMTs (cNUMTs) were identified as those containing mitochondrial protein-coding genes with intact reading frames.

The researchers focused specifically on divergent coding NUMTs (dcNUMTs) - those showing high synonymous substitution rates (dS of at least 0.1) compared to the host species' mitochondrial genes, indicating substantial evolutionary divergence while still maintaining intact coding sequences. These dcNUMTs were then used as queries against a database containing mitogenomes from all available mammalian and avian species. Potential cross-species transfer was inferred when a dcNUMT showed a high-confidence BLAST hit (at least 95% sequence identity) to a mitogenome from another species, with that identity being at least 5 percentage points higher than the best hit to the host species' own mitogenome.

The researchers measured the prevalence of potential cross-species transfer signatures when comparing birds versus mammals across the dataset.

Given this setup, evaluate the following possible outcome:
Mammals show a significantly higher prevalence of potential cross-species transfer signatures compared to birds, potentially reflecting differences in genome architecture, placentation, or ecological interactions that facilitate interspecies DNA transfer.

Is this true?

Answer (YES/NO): NO